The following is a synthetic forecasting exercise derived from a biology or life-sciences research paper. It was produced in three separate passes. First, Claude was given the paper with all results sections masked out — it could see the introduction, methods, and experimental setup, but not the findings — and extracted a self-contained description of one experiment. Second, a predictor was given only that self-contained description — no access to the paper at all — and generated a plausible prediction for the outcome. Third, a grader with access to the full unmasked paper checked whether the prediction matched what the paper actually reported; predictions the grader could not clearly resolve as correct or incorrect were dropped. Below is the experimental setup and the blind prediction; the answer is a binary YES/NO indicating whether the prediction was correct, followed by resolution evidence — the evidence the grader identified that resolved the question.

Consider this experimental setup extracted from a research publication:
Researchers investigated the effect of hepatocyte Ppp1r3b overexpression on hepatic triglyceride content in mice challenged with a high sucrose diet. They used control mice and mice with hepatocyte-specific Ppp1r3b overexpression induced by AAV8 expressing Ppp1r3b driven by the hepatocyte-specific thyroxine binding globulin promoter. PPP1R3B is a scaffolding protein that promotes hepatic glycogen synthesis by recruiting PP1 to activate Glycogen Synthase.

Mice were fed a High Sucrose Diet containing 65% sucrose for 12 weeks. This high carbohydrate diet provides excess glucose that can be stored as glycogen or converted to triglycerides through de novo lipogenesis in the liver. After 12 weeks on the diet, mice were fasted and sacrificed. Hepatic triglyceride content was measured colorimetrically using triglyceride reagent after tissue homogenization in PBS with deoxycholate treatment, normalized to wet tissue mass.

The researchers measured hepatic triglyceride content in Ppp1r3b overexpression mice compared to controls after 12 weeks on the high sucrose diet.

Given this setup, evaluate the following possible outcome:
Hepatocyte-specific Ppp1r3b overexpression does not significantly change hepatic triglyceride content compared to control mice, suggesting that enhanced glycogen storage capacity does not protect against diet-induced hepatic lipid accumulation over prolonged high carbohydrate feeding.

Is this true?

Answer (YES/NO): NO